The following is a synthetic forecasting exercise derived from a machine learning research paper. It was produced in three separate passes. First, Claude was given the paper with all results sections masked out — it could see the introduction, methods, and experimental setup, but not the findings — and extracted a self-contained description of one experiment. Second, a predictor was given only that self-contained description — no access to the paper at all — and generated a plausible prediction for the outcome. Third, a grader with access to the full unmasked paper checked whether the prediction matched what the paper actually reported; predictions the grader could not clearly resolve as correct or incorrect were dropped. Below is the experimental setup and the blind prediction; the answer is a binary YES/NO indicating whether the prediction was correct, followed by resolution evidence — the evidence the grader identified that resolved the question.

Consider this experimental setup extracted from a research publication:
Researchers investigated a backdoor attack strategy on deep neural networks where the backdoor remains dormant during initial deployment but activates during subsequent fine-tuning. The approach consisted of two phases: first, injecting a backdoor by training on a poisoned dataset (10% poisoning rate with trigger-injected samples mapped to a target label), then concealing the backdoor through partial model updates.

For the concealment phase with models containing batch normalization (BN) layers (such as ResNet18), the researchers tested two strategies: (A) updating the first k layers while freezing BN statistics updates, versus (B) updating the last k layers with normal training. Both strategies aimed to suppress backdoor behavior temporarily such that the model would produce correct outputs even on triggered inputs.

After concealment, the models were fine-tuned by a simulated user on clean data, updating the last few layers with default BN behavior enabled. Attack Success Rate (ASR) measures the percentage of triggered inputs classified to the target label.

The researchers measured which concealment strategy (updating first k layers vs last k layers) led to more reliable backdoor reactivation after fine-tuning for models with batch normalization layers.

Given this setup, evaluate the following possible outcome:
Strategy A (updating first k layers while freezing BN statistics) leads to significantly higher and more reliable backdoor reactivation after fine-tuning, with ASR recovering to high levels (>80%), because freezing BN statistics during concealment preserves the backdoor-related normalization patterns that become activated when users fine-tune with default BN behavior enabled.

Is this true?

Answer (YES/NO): YES